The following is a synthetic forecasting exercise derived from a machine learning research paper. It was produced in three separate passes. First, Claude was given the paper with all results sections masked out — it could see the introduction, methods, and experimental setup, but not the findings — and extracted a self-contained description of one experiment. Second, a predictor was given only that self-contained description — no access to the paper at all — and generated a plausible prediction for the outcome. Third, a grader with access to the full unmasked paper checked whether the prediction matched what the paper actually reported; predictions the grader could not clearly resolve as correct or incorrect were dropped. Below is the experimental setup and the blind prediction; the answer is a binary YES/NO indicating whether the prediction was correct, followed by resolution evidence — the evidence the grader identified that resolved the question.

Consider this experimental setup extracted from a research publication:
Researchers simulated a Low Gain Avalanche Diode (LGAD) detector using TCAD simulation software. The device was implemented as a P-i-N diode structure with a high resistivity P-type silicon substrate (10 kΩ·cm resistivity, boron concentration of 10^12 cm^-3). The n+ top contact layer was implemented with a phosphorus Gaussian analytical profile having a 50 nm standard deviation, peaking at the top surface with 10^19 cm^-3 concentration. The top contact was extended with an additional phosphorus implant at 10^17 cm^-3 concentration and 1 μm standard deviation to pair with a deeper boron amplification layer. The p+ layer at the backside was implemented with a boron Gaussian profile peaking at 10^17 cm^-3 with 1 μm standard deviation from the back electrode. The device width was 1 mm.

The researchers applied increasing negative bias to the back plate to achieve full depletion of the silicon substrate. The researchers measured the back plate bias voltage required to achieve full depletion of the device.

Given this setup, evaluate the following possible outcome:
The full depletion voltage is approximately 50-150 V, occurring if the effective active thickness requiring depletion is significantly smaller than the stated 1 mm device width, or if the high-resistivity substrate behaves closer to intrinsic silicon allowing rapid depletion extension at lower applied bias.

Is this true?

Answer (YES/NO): YES